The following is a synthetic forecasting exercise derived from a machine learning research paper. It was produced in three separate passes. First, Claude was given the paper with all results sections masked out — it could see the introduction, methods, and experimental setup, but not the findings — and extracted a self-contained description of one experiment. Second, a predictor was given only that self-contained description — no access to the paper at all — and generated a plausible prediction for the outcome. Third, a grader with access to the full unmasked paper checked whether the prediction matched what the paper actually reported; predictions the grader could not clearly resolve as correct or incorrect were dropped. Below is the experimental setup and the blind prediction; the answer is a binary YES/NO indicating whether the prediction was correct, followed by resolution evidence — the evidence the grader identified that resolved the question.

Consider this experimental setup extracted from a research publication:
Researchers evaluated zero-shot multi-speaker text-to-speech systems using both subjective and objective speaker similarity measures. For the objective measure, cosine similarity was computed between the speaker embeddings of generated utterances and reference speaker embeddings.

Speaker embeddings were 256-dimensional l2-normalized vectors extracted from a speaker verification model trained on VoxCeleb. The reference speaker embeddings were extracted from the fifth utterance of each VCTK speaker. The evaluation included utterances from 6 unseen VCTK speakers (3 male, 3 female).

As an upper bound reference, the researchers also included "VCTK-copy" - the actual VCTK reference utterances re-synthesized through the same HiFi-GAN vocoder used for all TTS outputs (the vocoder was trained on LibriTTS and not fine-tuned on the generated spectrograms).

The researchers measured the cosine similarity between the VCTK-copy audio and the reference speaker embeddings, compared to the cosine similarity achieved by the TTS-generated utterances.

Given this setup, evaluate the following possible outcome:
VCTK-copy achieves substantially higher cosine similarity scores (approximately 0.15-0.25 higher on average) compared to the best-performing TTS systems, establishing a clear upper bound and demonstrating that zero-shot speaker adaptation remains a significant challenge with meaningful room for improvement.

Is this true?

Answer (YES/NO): NO